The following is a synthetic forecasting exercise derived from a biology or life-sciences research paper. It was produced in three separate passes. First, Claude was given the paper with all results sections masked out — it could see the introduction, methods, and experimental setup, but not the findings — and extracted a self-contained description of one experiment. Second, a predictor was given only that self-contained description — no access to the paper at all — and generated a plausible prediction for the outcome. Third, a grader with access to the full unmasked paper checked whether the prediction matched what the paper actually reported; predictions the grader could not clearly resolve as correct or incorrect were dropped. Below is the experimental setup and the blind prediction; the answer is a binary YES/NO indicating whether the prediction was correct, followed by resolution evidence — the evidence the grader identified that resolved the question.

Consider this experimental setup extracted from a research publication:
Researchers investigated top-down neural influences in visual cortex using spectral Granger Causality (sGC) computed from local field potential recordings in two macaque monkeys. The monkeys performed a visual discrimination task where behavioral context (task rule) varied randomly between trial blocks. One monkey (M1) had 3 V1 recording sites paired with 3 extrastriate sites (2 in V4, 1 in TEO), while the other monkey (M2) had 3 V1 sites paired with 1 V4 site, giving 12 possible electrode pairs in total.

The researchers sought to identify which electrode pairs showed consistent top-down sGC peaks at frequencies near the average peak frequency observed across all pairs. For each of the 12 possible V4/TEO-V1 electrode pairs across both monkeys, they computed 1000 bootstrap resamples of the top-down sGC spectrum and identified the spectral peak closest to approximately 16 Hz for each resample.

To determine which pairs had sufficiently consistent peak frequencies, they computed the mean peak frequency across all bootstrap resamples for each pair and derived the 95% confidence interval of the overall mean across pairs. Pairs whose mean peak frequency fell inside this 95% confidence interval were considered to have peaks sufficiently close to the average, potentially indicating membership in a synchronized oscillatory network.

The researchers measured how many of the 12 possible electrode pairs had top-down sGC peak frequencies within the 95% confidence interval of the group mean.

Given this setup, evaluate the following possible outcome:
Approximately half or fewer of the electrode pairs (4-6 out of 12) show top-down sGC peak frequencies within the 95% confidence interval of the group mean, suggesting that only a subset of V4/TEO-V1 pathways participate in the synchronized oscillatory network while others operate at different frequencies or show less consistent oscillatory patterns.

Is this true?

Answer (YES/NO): NO